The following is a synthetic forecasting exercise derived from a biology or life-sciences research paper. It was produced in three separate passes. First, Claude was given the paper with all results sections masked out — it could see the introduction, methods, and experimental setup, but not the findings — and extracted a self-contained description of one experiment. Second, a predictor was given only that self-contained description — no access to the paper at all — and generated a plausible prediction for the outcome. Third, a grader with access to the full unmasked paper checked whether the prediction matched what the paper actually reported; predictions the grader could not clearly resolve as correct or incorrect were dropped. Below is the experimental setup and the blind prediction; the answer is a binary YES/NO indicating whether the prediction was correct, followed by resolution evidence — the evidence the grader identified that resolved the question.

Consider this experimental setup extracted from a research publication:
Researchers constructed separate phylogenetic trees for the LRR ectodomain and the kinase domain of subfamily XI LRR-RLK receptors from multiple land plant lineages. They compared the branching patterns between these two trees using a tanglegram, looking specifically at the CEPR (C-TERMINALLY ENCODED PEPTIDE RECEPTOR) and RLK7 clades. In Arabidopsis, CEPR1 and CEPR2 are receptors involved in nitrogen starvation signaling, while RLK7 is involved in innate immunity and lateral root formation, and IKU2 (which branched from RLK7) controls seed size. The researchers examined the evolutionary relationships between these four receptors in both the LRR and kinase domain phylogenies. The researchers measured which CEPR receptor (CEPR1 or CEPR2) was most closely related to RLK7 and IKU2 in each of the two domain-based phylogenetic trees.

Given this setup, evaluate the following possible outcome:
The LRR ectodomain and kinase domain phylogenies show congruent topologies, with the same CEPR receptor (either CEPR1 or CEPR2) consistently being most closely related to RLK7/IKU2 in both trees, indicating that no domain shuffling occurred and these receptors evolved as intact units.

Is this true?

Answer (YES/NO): NO